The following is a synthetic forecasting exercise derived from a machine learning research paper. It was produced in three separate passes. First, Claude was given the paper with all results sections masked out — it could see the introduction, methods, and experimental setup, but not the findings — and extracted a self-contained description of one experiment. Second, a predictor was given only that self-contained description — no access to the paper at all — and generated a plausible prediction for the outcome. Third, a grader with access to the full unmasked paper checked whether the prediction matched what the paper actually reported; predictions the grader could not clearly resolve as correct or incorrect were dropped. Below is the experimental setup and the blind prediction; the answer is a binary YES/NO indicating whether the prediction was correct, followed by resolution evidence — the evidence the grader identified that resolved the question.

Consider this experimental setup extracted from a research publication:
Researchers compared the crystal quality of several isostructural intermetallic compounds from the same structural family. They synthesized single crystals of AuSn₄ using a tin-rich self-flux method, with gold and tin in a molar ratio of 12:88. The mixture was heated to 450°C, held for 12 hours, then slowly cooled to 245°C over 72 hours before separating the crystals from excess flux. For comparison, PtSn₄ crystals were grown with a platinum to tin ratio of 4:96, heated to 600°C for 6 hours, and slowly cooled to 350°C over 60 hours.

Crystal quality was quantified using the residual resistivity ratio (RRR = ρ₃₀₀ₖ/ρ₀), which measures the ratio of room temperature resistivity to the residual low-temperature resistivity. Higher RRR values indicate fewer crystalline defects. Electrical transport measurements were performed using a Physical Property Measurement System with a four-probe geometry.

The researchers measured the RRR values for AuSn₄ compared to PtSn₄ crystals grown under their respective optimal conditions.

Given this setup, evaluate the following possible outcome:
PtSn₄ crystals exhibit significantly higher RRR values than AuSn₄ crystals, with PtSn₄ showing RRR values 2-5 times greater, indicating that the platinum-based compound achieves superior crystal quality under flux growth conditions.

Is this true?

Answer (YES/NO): NO